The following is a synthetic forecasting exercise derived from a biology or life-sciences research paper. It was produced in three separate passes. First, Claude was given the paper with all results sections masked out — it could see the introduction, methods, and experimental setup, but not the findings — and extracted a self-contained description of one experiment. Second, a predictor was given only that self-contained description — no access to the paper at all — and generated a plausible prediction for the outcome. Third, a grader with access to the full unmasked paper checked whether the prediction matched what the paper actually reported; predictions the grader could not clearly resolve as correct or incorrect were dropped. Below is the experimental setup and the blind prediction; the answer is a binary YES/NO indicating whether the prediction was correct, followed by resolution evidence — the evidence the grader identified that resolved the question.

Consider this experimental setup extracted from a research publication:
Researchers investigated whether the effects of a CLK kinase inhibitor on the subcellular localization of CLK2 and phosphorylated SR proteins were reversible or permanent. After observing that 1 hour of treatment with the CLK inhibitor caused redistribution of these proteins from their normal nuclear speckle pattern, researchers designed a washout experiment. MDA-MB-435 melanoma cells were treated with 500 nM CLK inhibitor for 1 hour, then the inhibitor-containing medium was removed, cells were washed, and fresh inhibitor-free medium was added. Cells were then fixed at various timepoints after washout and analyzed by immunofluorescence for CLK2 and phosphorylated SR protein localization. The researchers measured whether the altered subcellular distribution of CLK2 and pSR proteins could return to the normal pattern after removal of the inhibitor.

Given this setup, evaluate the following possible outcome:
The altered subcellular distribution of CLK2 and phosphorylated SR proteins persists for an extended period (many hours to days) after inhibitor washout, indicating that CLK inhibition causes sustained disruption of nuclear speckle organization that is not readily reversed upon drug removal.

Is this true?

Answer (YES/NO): NO